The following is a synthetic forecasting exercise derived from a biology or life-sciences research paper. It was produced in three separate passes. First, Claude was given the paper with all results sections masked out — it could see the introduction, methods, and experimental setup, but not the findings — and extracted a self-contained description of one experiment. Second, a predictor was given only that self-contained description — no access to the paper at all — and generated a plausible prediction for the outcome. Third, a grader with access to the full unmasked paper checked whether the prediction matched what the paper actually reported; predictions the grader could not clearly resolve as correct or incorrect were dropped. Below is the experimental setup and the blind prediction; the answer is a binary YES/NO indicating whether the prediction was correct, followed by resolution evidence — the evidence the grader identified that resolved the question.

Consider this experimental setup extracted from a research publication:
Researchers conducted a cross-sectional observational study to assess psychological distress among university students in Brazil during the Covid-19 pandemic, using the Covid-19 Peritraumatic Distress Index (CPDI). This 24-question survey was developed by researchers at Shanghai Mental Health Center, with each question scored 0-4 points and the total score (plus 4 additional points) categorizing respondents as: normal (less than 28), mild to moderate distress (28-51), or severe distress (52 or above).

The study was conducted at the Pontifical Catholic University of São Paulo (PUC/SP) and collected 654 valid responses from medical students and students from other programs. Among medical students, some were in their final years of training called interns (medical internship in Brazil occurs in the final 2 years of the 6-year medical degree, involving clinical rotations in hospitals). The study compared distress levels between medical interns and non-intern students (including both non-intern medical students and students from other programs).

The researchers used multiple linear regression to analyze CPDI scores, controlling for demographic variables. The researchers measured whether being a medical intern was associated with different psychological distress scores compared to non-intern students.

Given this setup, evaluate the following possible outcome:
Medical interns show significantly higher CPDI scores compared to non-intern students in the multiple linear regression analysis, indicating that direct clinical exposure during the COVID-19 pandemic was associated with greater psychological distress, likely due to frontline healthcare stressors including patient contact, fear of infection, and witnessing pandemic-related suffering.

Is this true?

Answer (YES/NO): NO